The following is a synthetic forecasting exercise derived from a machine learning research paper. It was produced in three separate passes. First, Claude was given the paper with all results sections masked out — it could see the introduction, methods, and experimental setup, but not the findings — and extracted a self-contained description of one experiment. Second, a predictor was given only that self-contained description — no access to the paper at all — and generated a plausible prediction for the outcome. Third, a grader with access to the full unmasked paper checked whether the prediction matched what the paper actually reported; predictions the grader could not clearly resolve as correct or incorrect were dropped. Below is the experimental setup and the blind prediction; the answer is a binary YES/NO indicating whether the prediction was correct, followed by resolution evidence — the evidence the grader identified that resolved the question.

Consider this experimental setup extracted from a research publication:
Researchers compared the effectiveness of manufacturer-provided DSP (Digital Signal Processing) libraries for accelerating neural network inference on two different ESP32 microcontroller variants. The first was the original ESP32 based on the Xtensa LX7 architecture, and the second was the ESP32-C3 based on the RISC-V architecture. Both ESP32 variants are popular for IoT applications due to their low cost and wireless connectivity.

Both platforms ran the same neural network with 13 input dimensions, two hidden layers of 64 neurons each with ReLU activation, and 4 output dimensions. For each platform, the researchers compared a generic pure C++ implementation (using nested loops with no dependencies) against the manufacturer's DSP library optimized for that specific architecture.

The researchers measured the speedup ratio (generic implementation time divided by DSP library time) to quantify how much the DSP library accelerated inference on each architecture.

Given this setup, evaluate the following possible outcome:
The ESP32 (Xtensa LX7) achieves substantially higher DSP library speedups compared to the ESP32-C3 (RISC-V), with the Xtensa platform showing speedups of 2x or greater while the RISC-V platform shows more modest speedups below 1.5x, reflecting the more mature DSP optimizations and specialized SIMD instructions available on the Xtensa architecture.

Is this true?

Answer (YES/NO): YES